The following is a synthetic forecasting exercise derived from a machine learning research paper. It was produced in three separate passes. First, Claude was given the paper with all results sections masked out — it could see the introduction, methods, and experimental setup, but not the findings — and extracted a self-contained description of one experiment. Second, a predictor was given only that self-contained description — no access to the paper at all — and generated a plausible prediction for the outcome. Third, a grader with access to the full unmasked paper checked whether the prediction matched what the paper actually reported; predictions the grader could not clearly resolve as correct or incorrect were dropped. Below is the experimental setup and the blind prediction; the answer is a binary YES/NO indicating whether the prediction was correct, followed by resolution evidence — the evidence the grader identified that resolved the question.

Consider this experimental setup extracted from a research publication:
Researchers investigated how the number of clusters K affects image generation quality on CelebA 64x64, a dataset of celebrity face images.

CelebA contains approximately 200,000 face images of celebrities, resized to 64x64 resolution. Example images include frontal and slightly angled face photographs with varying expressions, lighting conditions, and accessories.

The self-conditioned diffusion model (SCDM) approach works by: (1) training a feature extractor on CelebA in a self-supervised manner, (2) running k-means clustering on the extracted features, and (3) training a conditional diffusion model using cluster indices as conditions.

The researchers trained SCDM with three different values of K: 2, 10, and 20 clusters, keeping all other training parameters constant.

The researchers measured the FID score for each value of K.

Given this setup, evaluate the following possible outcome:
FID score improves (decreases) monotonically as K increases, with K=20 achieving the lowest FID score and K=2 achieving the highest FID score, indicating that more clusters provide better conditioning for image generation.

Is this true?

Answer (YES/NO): NO